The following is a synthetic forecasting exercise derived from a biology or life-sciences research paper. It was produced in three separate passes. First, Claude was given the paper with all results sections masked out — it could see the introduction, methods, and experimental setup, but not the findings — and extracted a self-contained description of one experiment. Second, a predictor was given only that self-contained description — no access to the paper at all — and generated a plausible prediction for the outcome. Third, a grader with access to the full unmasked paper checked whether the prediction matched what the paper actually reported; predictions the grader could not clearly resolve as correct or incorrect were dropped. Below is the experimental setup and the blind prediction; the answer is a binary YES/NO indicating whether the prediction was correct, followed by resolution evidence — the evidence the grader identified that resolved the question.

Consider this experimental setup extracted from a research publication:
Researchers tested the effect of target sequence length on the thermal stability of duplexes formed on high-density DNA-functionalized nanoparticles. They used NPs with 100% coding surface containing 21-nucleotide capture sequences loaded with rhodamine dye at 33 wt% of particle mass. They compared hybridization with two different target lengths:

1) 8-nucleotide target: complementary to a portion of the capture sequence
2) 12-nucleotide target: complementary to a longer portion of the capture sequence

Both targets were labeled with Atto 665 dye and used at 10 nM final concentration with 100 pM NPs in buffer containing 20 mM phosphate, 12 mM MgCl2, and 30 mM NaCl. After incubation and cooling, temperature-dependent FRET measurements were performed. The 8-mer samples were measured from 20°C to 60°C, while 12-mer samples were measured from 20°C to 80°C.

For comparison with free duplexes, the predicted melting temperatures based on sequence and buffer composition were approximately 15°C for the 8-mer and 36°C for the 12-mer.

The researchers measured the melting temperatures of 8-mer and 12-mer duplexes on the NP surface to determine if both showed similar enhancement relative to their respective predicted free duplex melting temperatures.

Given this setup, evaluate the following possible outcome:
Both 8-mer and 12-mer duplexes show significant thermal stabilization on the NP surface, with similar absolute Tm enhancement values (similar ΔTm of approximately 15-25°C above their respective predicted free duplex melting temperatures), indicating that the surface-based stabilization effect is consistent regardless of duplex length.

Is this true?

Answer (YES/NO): NO